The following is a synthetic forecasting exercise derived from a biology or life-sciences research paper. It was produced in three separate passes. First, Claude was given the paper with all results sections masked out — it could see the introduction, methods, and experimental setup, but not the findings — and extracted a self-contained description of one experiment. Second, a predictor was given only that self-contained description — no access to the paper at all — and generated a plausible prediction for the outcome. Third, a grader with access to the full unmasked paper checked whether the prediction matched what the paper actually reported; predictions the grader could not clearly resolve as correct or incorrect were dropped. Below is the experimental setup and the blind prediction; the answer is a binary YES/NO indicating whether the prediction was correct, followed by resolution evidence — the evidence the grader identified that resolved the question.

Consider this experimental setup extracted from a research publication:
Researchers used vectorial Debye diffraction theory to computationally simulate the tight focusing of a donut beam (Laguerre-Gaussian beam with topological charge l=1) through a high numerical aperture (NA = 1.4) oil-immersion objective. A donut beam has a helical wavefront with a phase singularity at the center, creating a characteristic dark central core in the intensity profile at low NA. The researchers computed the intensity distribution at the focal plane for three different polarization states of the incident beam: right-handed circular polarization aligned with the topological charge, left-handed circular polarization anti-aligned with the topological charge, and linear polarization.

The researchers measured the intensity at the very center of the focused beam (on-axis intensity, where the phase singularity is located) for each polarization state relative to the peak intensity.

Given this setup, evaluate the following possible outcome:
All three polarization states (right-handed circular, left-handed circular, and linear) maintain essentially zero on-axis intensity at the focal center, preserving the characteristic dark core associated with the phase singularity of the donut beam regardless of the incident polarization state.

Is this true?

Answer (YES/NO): NO